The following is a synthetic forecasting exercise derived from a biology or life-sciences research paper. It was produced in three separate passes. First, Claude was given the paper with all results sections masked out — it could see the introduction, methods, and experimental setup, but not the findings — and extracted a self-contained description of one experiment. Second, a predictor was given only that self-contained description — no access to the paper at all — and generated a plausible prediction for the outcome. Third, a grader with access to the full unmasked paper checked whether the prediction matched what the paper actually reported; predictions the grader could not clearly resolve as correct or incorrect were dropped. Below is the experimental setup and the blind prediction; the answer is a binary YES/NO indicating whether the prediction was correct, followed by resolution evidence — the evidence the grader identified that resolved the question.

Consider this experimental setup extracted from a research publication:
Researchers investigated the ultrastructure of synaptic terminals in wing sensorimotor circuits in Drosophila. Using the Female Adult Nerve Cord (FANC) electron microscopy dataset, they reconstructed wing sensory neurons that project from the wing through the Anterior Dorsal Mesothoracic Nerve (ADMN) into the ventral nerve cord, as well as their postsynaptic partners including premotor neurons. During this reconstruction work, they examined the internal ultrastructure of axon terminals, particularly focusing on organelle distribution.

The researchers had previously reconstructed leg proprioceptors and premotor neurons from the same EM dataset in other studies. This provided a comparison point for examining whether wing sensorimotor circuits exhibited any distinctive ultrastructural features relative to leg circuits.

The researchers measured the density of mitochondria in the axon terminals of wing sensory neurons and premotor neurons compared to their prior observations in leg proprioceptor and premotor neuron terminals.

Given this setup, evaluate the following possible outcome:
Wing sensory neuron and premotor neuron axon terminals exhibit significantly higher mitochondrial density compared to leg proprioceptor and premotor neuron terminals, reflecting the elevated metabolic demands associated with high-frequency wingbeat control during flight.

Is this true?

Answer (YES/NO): YES